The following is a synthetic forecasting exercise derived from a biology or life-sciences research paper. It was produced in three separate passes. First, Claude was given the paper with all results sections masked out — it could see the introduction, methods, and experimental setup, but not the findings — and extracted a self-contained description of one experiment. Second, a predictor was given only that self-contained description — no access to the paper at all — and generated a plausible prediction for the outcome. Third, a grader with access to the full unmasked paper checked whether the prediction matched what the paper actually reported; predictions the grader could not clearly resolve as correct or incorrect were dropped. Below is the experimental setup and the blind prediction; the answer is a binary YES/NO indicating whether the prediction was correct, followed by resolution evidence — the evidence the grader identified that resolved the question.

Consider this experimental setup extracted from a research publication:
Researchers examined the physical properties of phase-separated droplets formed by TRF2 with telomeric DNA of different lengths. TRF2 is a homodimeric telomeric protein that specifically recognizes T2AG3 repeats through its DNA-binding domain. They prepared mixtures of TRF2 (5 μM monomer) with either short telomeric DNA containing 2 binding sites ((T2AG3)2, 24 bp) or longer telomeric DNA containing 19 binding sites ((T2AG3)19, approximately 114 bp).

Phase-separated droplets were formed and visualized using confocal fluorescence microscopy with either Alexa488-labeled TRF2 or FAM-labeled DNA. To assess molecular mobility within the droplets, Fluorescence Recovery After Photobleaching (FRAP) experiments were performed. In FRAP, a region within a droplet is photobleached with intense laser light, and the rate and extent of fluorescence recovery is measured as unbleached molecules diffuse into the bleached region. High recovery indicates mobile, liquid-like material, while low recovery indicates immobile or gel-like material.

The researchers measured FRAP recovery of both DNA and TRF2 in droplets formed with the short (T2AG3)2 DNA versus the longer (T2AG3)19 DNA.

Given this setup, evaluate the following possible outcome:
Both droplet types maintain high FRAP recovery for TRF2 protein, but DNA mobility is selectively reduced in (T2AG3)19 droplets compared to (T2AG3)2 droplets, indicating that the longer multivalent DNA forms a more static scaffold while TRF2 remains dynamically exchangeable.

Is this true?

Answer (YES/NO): NO